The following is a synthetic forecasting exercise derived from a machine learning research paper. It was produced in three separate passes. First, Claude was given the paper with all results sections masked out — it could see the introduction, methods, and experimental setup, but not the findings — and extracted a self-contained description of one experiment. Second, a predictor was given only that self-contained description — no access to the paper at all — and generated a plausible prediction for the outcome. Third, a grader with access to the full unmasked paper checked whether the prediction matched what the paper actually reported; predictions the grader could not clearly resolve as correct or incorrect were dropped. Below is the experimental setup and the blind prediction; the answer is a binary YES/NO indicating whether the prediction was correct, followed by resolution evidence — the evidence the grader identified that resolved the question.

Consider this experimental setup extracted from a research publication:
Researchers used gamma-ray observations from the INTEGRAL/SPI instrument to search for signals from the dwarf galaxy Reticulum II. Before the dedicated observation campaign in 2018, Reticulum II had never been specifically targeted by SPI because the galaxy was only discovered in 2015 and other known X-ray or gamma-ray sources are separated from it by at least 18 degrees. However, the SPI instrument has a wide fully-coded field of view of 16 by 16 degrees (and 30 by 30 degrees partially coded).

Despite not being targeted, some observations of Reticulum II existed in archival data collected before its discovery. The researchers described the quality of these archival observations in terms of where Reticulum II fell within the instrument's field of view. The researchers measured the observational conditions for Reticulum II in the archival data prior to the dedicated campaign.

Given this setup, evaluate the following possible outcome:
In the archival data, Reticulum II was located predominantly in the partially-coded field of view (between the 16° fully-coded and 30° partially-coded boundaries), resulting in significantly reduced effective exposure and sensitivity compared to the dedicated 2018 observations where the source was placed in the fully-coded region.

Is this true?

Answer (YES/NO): YES